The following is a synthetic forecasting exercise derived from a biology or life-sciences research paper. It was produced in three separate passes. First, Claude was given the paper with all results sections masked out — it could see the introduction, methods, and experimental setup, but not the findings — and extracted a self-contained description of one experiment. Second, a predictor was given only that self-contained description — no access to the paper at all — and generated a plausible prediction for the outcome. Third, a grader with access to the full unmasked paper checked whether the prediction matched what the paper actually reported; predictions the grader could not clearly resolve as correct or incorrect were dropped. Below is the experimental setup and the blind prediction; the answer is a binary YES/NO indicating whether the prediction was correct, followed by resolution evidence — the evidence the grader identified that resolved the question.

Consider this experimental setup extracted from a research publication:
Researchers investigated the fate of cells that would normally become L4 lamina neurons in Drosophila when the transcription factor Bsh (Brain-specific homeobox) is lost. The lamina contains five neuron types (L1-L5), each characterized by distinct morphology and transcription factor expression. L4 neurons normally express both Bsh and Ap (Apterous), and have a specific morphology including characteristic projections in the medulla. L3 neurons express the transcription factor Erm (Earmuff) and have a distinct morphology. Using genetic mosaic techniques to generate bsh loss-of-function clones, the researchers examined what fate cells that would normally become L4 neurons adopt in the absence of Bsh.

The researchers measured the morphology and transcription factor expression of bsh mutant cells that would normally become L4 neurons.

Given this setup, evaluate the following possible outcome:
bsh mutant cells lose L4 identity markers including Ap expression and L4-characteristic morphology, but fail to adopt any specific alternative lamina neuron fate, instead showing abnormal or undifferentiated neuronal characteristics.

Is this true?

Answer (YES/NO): NO